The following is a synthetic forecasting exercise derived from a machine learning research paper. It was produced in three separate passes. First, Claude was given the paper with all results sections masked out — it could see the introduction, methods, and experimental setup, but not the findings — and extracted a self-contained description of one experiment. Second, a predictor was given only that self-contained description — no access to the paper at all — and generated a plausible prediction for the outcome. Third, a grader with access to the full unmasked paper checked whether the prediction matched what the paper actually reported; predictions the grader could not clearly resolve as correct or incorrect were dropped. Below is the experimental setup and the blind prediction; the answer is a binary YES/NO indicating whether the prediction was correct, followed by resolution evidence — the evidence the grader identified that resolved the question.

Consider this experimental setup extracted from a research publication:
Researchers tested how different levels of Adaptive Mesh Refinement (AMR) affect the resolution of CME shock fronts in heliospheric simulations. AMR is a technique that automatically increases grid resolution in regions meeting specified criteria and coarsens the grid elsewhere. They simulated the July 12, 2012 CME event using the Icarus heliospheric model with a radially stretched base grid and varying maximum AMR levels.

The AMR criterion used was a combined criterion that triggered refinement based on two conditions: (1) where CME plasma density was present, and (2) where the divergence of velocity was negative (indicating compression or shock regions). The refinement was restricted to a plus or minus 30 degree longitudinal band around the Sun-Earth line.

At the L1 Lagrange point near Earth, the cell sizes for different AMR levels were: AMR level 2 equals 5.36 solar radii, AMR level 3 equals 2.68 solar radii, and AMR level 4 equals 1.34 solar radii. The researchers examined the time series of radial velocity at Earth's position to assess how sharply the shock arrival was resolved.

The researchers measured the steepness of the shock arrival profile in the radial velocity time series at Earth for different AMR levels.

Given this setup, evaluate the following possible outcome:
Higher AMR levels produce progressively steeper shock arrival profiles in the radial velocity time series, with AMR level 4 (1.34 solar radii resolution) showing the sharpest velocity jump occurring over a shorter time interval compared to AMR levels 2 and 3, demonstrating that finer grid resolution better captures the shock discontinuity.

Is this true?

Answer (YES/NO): YES